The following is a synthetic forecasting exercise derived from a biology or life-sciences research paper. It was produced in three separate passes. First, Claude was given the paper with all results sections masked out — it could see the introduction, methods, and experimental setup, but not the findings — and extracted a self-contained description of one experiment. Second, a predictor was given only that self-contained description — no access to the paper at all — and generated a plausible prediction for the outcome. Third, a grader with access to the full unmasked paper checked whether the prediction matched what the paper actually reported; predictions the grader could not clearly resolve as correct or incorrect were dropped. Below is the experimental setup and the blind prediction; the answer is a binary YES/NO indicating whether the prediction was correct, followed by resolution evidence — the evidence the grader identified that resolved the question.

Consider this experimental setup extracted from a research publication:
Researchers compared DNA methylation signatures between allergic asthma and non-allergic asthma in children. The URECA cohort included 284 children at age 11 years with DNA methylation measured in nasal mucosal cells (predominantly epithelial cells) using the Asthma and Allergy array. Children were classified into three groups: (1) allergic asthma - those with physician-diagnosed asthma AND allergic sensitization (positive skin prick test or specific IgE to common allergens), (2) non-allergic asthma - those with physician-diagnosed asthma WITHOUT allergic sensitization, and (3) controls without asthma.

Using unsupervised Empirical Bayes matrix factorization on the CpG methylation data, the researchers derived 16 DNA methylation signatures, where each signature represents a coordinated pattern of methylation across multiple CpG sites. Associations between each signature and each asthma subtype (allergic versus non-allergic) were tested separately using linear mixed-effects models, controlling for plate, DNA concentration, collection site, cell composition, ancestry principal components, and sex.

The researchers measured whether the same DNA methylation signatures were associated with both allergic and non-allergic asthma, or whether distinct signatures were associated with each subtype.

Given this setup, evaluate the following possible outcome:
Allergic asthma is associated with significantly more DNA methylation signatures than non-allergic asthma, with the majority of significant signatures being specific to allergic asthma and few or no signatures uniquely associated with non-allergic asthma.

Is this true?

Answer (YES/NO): YES